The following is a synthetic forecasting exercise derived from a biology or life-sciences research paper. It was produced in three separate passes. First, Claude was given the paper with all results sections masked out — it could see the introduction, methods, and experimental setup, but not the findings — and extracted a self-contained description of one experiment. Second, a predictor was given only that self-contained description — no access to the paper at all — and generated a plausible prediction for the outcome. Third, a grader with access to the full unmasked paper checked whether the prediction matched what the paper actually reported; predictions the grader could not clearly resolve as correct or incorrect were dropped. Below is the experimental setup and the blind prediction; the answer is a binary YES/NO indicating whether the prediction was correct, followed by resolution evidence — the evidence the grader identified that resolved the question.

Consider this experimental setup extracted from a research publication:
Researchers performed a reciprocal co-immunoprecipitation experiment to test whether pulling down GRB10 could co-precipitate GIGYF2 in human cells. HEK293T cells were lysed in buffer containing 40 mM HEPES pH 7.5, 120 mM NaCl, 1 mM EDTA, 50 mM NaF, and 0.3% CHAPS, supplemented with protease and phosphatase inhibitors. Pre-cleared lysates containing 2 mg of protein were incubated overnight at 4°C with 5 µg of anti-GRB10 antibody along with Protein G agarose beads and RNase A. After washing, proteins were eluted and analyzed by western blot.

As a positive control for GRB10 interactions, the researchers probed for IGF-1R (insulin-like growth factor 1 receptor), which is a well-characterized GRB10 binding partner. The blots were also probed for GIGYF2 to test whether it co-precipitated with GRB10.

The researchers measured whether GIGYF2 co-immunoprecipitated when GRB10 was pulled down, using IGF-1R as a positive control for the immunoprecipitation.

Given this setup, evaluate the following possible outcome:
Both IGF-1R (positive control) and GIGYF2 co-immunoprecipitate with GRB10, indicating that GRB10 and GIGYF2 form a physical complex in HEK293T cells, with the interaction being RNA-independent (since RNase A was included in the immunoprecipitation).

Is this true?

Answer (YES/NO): NO